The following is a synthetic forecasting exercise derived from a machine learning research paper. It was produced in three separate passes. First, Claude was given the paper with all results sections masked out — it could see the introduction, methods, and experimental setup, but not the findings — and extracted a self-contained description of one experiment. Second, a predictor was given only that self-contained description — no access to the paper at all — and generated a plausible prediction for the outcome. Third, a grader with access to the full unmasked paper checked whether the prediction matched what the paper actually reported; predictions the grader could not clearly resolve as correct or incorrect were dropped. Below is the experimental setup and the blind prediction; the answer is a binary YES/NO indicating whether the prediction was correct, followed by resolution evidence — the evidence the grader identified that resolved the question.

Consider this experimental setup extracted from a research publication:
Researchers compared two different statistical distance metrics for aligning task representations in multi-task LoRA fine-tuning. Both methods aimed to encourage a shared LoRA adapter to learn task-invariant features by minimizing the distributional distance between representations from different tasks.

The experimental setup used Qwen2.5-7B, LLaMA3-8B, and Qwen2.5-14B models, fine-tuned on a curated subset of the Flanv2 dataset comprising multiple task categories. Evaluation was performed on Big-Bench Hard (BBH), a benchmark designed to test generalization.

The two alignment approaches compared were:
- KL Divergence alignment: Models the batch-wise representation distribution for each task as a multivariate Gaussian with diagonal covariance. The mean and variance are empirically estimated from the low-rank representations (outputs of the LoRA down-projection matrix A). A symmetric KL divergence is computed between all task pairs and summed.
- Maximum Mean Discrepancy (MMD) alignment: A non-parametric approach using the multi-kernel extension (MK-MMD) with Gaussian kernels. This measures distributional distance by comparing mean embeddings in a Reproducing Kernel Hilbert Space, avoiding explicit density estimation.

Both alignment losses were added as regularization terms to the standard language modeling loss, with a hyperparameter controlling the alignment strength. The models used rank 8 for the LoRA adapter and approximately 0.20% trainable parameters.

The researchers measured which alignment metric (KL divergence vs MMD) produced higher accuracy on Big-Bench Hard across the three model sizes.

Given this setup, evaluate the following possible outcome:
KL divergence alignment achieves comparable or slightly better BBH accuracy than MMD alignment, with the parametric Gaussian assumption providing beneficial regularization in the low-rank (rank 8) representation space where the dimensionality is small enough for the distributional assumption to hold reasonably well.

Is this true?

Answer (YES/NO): NO